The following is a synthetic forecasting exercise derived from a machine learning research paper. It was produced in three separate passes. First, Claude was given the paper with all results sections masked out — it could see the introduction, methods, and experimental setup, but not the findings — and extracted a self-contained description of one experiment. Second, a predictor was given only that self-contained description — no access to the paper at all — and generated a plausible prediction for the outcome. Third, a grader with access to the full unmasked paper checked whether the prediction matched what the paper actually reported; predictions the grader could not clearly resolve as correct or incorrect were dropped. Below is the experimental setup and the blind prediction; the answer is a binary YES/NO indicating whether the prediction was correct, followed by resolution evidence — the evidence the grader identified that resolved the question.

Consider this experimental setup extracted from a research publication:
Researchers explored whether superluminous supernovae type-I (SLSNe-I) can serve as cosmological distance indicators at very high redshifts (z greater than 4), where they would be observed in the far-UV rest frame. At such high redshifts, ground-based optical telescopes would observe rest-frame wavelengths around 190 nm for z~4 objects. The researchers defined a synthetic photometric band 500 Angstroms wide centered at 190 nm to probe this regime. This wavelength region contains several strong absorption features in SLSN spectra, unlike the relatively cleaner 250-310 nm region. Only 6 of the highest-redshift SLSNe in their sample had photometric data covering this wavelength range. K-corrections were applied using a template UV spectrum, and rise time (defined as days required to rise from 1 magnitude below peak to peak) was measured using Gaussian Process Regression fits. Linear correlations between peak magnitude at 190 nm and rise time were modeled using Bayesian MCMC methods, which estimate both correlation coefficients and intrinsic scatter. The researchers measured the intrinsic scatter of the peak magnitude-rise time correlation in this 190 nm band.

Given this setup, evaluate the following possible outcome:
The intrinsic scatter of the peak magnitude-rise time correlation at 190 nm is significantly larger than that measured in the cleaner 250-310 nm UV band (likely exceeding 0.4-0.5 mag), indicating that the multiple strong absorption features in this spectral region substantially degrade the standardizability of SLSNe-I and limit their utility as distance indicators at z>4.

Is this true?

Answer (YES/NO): YES